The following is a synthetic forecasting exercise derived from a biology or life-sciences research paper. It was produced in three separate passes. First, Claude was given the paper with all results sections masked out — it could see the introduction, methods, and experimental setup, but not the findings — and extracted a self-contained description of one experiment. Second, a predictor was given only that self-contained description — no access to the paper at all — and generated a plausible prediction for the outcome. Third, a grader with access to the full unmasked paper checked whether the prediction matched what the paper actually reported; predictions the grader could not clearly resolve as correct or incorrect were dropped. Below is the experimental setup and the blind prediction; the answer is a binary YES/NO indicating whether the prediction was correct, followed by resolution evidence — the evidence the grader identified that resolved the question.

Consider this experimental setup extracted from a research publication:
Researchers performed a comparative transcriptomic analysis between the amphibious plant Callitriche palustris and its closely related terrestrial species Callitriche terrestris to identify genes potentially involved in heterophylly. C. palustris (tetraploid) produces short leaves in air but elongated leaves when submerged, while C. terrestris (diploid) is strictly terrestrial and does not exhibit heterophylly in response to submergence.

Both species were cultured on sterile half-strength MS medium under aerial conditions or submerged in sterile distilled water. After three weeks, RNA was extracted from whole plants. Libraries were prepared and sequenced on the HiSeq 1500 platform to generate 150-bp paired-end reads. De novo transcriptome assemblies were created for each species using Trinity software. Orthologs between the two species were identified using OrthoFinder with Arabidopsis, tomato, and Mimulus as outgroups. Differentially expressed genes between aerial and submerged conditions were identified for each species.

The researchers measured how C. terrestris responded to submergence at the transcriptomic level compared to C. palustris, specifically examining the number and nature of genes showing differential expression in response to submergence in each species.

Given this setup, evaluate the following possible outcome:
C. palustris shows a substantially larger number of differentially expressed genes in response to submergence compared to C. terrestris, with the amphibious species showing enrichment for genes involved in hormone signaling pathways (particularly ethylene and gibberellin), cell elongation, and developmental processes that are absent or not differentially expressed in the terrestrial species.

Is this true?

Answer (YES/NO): NO